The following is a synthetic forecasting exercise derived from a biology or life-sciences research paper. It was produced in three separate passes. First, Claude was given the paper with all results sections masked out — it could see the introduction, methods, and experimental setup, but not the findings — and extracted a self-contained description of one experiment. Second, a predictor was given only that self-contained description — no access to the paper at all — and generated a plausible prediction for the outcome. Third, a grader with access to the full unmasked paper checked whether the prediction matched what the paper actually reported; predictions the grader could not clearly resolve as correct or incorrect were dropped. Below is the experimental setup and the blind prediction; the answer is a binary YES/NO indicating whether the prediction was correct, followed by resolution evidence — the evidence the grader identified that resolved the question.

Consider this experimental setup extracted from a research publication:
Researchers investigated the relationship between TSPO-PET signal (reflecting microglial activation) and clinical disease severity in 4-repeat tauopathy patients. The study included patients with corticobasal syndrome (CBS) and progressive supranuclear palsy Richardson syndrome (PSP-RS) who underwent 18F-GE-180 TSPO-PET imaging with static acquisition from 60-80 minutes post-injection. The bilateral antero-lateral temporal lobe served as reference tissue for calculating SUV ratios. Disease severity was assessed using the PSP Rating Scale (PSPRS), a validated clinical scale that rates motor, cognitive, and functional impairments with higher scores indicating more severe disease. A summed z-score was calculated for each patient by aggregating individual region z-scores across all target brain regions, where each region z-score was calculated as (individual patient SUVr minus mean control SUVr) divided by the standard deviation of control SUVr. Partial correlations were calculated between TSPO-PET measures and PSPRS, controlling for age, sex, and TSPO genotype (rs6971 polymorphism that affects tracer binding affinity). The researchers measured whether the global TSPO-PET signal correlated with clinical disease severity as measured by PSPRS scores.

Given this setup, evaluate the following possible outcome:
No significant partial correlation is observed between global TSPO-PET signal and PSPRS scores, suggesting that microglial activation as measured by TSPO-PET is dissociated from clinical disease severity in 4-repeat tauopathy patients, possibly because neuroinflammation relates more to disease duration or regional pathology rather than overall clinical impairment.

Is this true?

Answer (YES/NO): YES